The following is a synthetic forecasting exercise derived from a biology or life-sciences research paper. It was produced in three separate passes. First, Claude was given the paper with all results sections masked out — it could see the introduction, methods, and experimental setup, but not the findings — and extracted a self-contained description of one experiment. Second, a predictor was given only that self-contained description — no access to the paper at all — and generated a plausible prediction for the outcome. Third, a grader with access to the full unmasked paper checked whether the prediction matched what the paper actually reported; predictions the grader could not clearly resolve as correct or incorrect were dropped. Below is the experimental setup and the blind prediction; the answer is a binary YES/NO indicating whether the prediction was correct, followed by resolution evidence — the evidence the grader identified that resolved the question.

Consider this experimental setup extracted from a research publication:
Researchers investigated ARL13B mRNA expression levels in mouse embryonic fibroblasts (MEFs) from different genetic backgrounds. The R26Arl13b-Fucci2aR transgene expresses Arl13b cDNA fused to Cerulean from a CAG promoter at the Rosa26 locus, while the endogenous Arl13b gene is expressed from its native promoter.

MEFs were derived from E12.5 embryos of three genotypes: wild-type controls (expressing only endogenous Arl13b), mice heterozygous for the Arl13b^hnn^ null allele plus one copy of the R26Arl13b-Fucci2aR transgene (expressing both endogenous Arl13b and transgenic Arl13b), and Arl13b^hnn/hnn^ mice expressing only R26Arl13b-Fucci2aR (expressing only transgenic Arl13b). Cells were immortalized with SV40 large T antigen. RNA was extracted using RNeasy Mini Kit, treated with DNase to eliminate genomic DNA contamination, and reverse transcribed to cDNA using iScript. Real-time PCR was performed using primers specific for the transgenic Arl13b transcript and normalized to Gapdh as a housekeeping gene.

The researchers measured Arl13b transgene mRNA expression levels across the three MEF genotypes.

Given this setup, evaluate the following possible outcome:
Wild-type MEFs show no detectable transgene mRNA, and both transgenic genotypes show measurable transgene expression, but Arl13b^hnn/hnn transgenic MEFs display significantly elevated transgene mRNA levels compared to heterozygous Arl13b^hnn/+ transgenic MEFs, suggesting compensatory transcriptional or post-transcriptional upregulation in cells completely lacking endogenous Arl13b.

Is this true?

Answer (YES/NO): NO